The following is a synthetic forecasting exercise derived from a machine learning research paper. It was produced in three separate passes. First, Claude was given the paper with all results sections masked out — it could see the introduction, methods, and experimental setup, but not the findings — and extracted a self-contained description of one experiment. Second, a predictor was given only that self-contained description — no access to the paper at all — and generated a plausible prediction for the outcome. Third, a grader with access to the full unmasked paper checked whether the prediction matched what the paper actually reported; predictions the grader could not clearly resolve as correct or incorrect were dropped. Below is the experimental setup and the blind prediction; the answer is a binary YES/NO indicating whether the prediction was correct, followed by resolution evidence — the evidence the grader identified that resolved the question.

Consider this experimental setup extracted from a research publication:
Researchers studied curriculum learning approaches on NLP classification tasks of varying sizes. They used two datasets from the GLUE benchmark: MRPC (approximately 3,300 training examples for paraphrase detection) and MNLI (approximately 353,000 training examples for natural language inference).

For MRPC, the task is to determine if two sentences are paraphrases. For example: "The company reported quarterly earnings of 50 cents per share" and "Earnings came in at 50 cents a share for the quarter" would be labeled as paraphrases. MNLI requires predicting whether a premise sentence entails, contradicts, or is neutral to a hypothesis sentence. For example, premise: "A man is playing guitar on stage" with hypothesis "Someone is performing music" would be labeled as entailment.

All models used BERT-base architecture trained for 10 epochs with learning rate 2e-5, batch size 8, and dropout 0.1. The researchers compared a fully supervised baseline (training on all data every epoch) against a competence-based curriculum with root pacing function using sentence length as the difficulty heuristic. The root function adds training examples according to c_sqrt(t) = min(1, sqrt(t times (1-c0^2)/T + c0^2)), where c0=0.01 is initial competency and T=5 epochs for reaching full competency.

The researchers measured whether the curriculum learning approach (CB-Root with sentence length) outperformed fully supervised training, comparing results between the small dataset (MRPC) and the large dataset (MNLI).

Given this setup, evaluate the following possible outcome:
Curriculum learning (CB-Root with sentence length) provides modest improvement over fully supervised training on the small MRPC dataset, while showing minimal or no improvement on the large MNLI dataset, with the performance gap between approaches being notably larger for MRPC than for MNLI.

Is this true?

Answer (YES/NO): NO